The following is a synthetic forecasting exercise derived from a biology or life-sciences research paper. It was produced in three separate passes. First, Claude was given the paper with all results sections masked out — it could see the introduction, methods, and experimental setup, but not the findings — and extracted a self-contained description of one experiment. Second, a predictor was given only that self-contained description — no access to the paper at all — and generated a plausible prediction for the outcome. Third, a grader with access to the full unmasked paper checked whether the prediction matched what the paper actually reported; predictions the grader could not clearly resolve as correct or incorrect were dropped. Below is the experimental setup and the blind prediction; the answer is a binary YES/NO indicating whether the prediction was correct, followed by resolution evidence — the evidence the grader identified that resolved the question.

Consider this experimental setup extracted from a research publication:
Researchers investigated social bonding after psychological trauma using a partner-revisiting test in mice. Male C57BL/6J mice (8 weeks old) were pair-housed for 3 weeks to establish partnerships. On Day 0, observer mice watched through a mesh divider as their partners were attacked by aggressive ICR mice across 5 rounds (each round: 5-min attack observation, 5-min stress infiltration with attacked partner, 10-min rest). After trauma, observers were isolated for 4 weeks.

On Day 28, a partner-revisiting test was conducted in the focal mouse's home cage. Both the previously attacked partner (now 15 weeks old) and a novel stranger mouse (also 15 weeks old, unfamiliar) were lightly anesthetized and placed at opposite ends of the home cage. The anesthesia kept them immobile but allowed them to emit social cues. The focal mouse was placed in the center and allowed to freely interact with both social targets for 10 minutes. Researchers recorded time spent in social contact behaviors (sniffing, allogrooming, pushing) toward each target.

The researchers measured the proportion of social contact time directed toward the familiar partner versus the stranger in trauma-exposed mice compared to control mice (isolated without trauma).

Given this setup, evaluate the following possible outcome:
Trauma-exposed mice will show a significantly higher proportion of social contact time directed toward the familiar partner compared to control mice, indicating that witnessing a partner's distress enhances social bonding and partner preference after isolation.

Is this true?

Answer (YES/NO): YES